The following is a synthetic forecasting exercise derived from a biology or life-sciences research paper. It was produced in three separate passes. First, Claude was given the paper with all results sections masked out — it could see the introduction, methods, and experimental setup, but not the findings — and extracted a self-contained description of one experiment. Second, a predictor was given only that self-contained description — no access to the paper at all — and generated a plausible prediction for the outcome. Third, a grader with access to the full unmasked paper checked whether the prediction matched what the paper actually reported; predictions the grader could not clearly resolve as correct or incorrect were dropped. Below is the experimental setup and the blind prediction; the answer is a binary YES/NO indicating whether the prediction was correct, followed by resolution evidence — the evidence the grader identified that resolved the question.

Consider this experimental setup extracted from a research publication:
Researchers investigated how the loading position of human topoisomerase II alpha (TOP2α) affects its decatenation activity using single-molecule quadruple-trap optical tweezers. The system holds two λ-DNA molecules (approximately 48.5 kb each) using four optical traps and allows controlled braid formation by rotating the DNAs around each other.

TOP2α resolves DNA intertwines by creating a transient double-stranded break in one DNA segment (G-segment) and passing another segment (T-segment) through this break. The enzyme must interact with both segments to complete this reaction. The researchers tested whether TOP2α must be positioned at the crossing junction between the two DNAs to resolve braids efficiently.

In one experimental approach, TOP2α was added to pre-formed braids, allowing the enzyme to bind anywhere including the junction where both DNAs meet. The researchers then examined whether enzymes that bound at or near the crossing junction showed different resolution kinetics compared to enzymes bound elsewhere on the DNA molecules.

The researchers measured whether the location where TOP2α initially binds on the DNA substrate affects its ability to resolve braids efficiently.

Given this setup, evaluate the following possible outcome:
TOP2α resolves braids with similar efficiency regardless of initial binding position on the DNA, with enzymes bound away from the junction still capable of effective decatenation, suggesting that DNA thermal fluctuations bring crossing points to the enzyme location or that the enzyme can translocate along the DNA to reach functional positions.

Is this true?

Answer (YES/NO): NO